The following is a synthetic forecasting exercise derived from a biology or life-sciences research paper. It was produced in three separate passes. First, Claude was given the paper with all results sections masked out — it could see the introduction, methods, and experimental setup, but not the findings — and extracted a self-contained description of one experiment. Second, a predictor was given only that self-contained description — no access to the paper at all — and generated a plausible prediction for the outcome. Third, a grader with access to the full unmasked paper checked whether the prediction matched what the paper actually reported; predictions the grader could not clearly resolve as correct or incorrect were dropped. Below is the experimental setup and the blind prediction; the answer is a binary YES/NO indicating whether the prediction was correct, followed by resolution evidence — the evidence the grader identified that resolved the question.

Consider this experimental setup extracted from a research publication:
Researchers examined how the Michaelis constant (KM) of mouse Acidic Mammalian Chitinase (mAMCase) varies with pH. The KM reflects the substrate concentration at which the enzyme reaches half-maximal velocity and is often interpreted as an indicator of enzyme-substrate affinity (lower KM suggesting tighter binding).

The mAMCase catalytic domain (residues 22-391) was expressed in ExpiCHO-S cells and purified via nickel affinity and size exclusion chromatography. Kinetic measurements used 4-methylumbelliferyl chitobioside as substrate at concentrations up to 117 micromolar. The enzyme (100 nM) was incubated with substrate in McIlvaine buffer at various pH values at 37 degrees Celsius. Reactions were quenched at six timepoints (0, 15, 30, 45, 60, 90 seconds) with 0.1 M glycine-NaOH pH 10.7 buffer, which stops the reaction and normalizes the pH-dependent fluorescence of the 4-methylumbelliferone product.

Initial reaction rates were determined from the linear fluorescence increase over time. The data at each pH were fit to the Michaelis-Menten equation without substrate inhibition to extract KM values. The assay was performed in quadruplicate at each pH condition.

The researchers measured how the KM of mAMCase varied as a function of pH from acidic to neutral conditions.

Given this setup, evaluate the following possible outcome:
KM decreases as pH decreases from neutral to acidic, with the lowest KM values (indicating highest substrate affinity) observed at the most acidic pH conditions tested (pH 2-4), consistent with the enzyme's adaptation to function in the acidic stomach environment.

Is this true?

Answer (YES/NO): NO